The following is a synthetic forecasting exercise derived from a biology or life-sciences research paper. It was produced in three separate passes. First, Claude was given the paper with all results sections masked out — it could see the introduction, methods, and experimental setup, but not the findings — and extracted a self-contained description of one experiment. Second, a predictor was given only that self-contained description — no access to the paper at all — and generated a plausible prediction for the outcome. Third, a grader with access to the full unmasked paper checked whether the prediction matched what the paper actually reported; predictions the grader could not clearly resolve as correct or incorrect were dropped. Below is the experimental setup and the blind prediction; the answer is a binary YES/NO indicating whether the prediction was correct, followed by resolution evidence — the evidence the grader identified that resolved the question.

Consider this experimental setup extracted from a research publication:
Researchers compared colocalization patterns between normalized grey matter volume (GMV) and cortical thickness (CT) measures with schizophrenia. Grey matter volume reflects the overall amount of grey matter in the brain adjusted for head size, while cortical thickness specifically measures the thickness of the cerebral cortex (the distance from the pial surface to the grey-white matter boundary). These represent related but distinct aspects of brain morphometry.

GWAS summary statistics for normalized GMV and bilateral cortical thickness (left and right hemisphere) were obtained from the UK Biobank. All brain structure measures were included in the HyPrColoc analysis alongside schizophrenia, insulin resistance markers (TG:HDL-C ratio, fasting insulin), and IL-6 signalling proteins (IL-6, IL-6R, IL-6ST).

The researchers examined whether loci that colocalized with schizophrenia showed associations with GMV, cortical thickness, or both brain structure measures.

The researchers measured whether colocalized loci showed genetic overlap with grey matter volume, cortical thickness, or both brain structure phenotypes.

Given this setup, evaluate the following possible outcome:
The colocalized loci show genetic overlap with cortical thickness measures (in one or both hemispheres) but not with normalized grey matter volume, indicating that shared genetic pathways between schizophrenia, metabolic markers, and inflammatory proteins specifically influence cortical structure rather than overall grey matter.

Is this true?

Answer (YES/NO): YES